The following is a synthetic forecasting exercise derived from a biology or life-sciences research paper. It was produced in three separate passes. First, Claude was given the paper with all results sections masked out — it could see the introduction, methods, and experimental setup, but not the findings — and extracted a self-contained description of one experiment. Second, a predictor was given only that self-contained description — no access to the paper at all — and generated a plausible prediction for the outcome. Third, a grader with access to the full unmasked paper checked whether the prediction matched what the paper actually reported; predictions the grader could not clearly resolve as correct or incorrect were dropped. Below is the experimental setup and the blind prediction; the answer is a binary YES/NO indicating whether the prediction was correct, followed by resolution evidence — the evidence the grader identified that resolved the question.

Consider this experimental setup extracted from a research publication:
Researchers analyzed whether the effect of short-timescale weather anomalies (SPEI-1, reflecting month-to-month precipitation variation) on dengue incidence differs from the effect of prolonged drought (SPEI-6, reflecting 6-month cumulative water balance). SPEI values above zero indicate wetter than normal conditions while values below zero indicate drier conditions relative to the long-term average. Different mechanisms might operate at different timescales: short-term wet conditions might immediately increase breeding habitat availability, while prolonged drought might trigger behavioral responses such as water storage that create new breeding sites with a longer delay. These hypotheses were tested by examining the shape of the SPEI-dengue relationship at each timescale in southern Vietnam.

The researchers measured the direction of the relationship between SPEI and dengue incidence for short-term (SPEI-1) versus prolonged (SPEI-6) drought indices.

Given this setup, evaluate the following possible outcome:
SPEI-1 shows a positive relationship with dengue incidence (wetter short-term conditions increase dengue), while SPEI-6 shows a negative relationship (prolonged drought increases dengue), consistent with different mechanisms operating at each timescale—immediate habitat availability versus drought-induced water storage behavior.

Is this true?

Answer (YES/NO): YES